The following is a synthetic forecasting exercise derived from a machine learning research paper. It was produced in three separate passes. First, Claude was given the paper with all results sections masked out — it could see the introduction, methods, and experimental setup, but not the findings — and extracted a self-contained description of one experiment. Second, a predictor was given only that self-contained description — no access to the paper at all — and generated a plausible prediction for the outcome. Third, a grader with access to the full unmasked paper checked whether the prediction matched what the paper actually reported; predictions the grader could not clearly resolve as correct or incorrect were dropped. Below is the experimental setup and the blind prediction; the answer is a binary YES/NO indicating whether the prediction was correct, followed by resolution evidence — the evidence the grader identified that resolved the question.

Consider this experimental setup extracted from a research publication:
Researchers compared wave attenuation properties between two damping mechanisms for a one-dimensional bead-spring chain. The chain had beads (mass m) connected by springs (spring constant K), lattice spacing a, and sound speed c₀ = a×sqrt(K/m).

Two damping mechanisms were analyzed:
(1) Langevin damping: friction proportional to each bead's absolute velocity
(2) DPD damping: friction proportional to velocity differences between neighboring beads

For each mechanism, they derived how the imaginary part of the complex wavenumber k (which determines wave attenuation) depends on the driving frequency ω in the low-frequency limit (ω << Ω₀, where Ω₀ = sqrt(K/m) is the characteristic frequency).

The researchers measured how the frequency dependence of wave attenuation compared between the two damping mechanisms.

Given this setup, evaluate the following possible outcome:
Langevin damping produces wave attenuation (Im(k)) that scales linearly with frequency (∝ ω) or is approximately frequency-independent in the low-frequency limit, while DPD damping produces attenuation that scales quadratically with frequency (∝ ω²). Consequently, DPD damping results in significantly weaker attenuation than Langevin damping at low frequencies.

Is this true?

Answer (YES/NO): NO